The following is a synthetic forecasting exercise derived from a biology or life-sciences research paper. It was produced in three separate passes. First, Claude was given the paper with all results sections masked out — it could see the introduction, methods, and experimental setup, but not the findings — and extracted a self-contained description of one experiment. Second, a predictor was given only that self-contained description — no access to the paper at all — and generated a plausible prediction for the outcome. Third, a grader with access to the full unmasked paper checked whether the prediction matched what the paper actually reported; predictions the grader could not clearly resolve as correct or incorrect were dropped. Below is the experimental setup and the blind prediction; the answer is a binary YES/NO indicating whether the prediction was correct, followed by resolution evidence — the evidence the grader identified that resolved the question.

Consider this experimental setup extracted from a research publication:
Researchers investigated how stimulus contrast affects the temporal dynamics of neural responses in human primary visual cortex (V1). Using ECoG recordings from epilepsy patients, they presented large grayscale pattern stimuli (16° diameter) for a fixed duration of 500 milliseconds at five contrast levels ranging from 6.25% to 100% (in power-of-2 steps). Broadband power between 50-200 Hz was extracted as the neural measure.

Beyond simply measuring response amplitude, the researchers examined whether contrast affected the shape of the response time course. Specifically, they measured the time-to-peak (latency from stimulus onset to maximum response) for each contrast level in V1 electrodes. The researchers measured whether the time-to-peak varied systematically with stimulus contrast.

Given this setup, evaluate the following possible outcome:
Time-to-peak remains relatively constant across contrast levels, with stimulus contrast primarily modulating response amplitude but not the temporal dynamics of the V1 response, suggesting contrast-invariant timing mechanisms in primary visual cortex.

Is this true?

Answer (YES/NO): NO